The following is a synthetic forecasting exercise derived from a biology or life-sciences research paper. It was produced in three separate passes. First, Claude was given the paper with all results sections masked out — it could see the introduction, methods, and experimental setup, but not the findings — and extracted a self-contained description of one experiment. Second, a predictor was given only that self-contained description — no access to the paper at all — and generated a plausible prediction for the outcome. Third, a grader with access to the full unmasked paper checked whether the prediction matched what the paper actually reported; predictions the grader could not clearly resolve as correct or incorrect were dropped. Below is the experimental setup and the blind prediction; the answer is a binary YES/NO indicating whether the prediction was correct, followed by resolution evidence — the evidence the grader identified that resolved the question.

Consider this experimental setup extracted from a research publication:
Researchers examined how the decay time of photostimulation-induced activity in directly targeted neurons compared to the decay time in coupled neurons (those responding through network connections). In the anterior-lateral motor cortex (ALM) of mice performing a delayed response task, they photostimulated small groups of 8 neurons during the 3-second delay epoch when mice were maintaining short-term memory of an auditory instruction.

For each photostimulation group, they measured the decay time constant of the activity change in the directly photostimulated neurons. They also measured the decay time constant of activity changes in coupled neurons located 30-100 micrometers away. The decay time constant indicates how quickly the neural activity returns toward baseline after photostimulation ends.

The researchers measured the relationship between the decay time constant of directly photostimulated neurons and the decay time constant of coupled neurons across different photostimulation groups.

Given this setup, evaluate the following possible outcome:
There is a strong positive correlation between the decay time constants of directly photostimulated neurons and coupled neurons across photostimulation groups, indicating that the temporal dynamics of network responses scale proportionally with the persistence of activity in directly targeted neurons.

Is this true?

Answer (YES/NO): NO